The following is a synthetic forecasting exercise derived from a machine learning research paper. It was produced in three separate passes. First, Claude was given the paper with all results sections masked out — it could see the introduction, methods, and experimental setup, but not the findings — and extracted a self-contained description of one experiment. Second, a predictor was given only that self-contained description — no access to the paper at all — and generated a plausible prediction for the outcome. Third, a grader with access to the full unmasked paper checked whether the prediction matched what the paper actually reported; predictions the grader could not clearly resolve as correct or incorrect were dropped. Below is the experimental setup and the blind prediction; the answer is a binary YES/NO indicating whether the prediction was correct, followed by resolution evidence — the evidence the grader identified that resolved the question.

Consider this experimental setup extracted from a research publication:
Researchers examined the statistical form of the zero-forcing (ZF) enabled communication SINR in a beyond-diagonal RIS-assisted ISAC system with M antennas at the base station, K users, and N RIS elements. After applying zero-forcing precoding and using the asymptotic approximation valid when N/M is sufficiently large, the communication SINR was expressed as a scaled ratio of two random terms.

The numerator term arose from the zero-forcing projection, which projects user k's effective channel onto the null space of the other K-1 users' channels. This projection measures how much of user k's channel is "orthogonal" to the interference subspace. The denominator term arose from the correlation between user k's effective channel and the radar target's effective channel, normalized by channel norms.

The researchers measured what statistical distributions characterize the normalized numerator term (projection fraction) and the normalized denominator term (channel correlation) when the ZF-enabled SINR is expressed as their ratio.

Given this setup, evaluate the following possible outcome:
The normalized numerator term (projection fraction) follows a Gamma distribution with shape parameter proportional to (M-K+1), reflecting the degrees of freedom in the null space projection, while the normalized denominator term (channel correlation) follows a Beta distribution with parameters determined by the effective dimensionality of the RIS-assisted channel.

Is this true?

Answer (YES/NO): NO